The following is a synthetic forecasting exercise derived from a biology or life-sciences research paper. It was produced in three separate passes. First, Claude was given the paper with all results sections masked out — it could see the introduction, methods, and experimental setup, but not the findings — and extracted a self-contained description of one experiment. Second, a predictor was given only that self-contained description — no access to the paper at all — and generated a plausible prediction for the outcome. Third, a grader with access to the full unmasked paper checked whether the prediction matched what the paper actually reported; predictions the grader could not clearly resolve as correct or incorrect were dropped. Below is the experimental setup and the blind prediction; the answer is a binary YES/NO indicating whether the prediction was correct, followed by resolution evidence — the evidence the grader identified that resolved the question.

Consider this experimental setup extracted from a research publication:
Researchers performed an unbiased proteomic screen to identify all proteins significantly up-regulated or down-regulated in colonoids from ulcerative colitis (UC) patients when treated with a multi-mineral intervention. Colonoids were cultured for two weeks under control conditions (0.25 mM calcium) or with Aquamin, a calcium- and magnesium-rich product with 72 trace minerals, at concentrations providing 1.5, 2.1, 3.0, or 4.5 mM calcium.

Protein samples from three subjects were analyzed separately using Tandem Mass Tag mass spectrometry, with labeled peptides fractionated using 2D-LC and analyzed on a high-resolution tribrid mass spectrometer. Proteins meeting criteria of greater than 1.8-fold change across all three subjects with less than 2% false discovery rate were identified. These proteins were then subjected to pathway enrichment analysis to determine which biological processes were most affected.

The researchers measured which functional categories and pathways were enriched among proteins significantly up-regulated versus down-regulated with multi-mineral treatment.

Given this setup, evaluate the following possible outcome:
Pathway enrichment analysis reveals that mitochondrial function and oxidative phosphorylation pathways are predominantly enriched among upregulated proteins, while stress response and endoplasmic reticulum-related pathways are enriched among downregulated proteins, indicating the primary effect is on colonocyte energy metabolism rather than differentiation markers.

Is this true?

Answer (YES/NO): NO